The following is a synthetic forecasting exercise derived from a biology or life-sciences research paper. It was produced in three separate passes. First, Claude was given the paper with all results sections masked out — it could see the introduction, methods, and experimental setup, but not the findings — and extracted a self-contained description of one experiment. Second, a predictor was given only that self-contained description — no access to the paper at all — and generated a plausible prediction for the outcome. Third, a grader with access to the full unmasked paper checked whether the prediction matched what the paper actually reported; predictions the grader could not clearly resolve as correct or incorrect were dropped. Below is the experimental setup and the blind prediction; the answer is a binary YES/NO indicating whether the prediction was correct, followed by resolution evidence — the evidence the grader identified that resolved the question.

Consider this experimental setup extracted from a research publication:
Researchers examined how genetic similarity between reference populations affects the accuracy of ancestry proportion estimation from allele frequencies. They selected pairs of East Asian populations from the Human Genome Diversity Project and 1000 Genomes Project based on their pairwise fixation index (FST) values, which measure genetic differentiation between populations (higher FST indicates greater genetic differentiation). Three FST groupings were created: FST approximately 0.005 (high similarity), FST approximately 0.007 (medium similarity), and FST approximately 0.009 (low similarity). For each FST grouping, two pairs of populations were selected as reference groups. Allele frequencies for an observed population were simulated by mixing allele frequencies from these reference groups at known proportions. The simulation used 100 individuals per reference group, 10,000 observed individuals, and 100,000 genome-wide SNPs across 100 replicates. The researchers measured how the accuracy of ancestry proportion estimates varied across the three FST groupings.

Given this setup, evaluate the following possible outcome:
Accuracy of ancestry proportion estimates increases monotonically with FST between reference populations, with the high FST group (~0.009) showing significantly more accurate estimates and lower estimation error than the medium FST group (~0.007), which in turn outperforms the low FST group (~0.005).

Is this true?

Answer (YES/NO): YES